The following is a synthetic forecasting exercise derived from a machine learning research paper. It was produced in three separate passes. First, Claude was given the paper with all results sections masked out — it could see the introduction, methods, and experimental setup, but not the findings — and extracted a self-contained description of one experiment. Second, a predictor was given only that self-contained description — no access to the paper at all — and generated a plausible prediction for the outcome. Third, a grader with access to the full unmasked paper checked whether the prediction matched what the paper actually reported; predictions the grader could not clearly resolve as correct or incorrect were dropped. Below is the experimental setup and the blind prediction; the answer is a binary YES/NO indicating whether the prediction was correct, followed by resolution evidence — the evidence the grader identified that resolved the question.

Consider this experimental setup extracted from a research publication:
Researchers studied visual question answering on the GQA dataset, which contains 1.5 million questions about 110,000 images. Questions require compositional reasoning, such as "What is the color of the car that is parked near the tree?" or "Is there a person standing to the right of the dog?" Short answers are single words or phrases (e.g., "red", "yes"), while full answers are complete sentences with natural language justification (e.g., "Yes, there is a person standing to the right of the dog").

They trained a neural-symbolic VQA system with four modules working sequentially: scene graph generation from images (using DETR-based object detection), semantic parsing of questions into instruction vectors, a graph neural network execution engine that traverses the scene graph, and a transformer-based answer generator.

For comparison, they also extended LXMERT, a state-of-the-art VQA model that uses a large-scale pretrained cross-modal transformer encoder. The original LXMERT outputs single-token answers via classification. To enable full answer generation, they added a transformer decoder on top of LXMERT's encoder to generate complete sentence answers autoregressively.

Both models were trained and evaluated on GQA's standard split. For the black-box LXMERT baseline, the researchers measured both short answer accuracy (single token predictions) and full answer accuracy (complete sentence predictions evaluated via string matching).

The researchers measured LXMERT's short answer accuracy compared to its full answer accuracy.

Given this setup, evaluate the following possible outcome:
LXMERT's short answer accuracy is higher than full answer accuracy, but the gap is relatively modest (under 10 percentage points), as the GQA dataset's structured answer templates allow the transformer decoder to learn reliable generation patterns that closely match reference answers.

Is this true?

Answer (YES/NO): NO